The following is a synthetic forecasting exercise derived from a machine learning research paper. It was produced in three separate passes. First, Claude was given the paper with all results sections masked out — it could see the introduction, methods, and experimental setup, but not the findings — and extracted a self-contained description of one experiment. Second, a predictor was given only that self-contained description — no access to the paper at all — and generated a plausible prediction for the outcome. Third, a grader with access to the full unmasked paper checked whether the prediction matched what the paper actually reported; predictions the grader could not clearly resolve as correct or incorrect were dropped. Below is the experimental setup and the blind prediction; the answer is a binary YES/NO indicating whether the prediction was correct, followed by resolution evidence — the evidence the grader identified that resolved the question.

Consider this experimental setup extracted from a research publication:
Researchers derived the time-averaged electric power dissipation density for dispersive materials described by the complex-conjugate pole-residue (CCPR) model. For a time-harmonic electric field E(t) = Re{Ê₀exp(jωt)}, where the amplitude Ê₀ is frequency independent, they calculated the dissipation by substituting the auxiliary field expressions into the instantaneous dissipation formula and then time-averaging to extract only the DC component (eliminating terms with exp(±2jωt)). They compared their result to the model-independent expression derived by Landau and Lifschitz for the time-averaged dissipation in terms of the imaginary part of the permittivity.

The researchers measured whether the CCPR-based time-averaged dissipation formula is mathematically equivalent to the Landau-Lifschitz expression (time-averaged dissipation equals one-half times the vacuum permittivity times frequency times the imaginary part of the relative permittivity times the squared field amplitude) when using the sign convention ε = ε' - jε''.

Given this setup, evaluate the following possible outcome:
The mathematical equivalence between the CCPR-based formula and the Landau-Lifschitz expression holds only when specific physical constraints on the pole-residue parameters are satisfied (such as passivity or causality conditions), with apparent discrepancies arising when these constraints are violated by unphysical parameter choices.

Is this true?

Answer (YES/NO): NO